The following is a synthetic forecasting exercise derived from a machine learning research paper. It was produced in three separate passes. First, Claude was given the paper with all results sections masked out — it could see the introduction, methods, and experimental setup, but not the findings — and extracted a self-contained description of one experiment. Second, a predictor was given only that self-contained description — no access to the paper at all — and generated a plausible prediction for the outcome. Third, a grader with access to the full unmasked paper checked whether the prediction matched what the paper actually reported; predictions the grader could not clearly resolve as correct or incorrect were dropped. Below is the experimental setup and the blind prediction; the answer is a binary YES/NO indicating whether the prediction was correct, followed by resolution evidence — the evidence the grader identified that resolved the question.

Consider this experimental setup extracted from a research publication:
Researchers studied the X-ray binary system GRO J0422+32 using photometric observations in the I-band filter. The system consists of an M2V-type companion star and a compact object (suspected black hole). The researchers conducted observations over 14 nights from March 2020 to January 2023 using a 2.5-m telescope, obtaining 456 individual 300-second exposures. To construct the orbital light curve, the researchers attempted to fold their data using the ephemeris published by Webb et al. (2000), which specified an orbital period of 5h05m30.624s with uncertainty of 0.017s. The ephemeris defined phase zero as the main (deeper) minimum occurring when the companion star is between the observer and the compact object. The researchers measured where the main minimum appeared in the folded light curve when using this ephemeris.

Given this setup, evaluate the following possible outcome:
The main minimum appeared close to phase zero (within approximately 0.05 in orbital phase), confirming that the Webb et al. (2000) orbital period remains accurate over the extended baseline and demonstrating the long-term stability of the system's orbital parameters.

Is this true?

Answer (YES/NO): NO